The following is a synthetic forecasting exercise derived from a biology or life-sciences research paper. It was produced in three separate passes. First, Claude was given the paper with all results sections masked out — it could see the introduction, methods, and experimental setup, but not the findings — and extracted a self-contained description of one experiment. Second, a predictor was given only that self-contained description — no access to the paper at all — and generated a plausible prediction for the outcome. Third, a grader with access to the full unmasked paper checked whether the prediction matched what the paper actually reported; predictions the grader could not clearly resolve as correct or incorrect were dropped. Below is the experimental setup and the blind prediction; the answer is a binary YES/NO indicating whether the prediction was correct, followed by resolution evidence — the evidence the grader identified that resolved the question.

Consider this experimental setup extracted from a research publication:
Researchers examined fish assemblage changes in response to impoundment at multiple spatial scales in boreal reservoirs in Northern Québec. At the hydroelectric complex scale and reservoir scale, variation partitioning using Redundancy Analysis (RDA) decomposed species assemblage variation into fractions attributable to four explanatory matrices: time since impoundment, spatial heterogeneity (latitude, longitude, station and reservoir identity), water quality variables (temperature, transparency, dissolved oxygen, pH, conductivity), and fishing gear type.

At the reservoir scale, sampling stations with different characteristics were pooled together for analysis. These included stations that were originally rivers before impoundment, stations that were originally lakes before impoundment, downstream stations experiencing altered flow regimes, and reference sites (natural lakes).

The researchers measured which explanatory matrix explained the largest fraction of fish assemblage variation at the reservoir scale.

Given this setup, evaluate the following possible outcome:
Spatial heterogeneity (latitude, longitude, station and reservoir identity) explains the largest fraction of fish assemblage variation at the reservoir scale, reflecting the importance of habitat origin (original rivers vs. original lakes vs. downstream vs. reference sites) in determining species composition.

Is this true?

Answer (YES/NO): YES